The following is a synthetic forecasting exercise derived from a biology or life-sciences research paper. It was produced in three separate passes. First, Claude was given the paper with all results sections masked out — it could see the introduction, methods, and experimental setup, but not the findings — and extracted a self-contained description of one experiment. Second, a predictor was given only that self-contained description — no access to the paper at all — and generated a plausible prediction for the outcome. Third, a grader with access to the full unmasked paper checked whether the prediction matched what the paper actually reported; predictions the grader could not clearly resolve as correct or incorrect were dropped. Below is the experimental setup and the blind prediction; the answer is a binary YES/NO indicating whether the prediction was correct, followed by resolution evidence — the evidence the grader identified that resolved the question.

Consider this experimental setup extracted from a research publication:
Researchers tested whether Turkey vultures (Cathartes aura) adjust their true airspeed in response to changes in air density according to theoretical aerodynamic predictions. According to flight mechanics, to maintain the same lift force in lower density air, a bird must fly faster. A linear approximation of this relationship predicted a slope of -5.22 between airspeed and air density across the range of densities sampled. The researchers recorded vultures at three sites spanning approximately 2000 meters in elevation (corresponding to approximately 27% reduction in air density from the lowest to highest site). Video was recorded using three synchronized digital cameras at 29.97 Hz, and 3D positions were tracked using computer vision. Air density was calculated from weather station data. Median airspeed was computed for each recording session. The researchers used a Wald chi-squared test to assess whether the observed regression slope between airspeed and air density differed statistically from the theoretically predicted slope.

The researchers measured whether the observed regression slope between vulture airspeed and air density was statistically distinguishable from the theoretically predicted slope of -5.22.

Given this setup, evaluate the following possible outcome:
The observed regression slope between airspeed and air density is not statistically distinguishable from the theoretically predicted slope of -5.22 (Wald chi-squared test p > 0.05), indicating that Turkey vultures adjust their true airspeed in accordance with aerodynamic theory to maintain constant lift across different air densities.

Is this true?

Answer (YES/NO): YES